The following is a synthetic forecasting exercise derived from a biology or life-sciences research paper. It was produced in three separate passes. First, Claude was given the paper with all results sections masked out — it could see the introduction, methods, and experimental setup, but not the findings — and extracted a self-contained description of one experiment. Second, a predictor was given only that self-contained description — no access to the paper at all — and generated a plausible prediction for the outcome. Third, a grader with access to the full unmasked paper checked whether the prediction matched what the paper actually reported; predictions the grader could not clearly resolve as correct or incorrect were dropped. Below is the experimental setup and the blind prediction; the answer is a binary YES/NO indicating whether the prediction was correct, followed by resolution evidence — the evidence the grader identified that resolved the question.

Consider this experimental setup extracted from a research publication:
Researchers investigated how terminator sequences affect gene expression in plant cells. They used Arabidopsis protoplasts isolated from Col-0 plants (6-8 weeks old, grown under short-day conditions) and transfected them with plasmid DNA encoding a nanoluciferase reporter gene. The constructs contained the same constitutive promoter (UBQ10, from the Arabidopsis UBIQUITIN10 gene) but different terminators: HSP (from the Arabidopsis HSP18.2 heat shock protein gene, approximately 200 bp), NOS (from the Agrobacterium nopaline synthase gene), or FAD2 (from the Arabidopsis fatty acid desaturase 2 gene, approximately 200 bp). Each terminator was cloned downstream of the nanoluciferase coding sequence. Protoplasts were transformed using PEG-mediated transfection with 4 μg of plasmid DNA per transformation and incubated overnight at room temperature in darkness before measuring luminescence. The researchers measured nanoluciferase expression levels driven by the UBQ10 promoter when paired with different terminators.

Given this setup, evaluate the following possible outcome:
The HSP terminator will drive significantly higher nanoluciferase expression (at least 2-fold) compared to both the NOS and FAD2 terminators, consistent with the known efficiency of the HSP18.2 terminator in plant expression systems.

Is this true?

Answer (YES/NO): NO